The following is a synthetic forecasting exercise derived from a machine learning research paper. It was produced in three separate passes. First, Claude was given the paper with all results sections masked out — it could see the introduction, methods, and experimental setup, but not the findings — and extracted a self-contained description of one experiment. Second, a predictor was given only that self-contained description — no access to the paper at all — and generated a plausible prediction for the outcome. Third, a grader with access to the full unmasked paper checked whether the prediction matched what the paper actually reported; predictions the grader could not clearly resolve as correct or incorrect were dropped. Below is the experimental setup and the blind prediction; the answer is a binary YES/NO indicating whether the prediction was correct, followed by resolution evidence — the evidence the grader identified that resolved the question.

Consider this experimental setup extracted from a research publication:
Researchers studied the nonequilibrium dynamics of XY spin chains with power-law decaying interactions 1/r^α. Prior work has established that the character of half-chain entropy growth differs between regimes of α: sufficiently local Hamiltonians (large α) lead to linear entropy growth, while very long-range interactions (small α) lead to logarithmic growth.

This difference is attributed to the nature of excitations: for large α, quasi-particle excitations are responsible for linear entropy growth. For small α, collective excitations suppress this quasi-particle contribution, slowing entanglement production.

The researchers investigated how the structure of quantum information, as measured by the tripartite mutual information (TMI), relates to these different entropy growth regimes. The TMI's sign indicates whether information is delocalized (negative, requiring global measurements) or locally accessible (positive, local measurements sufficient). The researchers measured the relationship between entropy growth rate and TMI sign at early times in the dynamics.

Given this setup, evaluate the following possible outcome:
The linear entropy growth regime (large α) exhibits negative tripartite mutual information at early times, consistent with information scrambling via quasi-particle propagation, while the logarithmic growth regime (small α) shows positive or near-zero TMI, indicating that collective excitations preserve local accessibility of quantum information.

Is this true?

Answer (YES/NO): NO